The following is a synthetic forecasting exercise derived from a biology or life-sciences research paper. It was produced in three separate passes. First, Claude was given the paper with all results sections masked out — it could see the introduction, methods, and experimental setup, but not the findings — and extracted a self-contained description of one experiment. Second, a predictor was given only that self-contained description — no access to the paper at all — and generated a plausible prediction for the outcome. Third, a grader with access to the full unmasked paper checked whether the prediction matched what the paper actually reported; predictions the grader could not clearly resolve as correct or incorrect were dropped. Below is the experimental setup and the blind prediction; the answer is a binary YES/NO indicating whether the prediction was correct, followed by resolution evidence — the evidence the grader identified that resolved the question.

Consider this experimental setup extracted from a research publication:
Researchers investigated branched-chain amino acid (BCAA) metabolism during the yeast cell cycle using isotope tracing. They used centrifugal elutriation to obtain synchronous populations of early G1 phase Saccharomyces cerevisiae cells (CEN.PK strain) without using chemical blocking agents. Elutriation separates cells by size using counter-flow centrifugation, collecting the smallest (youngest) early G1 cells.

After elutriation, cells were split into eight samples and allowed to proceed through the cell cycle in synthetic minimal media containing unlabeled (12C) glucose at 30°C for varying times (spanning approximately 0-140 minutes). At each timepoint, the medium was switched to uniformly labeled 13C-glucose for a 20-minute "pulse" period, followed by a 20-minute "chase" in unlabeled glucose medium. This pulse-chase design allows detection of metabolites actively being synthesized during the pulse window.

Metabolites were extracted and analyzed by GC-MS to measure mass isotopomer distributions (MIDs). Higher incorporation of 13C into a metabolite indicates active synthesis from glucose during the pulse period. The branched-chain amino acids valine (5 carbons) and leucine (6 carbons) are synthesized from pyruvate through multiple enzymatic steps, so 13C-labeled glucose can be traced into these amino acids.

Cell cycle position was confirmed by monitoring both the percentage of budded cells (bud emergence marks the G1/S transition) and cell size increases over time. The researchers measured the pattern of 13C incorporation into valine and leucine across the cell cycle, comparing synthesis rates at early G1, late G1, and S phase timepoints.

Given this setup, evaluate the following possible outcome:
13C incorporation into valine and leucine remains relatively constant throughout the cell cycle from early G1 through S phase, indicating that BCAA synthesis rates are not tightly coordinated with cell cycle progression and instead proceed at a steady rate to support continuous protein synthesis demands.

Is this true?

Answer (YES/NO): NO